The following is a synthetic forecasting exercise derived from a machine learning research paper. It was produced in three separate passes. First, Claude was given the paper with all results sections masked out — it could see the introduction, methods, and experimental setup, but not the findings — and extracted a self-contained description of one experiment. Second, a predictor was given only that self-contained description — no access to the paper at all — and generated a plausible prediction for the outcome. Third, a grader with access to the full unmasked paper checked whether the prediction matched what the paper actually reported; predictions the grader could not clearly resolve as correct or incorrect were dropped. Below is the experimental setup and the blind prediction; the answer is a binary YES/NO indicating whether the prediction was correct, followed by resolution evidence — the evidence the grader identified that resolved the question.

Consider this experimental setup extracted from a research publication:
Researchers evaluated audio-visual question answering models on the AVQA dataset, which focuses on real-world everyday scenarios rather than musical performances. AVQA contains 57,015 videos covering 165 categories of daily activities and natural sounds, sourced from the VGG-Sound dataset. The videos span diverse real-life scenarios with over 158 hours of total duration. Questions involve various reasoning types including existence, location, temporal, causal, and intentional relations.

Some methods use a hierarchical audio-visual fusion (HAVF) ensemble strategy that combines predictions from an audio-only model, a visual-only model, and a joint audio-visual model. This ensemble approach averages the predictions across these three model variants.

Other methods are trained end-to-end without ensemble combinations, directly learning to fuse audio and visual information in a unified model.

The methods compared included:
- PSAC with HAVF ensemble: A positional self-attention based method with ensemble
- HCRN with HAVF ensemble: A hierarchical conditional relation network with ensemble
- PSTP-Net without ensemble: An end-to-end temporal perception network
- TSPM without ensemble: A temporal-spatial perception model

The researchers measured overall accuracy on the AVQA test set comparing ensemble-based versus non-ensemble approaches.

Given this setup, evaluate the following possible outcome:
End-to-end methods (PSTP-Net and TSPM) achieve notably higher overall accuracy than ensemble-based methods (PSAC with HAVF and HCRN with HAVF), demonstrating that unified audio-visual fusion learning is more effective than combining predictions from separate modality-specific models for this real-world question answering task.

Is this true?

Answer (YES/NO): YES